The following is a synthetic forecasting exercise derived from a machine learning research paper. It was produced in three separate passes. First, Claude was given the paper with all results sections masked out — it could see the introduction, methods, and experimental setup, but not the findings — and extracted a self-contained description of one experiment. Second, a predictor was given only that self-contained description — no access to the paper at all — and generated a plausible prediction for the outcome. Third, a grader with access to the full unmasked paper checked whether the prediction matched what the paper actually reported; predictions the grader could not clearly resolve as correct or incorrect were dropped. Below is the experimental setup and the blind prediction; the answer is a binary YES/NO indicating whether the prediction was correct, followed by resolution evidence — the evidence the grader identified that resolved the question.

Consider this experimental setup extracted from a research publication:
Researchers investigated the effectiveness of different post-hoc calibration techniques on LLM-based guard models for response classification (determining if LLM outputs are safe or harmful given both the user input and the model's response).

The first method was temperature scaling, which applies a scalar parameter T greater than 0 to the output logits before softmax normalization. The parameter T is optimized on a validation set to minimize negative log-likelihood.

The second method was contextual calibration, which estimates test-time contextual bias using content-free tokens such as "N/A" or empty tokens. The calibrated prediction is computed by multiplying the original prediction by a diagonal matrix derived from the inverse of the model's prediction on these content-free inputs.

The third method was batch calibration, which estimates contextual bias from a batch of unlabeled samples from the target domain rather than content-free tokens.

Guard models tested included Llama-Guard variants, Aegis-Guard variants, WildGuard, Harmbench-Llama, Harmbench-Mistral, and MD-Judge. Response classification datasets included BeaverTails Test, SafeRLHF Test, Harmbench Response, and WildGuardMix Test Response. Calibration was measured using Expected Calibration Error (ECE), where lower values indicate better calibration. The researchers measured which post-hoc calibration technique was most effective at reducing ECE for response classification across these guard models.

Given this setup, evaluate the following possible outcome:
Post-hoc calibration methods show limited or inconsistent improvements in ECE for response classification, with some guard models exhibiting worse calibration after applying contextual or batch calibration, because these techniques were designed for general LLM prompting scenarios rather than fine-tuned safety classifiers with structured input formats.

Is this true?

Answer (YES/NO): NO